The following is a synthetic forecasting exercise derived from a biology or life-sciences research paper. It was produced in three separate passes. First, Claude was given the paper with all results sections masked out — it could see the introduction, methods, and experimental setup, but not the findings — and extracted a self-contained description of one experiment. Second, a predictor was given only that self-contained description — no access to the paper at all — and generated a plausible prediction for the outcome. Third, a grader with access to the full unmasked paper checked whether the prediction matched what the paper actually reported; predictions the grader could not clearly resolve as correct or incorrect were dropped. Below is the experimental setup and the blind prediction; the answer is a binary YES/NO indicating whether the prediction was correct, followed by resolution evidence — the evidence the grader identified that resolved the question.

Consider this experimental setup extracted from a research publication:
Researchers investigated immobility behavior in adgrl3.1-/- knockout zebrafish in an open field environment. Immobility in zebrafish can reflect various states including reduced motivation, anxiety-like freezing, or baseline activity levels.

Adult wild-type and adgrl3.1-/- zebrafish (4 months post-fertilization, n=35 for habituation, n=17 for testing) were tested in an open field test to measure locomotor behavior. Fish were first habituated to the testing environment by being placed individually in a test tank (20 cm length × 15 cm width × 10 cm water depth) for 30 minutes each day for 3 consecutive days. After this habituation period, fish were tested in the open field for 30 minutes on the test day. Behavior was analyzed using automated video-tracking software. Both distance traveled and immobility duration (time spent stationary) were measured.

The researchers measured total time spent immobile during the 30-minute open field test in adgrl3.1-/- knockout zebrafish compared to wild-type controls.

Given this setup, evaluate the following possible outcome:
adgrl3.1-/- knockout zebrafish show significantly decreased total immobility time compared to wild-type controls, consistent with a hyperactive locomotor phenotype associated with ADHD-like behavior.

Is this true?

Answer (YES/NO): NO